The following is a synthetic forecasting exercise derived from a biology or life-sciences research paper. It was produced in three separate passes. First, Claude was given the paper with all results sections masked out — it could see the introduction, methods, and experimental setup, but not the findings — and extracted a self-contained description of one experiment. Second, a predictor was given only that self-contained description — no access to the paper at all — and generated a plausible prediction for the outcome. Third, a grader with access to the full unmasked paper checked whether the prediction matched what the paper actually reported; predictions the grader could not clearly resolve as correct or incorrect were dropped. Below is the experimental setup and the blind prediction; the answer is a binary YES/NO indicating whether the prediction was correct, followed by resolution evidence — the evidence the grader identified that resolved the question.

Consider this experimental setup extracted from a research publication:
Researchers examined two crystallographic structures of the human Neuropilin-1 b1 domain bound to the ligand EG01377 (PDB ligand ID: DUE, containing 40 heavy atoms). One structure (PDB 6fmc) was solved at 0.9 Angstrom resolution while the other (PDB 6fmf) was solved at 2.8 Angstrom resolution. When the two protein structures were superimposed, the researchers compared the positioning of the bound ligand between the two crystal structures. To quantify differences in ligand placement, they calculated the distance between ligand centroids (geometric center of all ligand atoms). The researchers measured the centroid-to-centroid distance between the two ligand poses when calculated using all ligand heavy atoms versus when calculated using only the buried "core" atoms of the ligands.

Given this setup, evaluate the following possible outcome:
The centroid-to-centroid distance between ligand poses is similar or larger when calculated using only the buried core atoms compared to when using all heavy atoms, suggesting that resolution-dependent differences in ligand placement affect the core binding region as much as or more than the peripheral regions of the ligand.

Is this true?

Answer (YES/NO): NO